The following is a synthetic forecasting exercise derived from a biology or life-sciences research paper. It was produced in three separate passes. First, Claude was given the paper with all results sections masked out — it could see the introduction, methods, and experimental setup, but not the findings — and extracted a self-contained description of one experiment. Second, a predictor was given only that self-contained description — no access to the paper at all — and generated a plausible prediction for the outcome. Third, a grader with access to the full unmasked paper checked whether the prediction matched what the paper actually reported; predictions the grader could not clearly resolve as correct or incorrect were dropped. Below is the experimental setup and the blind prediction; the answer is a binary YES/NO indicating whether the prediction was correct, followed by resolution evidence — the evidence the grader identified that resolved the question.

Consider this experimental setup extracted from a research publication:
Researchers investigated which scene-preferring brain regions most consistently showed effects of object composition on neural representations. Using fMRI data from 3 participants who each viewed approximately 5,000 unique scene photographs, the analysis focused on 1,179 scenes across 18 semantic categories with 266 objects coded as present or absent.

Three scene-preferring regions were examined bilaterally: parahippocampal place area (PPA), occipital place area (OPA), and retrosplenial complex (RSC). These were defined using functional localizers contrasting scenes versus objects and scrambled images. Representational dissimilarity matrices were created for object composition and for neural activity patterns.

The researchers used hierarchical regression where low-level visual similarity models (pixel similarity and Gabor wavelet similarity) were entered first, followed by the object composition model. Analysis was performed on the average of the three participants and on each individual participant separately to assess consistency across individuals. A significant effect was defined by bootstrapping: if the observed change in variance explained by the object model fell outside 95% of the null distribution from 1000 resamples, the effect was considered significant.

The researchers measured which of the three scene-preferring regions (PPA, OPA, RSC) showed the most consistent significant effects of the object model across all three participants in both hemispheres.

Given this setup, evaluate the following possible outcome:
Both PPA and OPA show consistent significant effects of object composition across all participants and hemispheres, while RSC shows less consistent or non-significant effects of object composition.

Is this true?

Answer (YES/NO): NO